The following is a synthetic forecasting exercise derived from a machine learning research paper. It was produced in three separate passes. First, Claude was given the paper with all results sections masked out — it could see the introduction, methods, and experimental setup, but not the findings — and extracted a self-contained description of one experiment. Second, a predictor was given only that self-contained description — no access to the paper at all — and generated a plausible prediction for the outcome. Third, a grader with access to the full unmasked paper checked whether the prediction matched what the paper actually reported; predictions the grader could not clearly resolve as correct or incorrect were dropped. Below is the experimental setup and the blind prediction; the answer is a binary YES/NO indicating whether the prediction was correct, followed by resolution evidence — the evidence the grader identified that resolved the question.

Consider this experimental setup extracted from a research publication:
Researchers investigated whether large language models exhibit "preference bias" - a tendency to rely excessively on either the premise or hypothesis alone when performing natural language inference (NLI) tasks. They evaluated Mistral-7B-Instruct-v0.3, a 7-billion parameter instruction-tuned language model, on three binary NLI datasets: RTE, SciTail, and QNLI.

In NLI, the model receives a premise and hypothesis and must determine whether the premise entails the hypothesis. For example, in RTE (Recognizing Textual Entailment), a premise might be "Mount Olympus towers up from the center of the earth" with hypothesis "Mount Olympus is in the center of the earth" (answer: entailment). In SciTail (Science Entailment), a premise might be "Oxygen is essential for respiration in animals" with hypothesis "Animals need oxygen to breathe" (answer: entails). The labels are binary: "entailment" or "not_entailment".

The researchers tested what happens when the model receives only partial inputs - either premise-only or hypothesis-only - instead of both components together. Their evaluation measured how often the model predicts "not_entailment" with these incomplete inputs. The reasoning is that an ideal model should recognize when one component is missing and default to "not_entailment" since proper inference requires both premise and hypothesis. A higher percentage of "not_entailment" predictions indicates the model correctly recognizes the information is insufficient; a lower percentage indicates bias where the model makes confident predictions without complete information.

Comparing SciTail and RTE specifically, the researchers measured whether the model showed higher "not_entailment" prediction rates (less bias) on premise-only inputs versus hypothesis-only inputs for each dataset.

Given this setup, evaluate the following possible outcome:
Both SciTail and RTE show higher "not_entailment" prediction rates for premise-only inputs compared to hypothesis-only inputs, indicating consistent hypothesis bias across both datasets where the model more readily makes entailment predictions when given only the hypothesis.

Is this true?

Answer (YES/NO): NO